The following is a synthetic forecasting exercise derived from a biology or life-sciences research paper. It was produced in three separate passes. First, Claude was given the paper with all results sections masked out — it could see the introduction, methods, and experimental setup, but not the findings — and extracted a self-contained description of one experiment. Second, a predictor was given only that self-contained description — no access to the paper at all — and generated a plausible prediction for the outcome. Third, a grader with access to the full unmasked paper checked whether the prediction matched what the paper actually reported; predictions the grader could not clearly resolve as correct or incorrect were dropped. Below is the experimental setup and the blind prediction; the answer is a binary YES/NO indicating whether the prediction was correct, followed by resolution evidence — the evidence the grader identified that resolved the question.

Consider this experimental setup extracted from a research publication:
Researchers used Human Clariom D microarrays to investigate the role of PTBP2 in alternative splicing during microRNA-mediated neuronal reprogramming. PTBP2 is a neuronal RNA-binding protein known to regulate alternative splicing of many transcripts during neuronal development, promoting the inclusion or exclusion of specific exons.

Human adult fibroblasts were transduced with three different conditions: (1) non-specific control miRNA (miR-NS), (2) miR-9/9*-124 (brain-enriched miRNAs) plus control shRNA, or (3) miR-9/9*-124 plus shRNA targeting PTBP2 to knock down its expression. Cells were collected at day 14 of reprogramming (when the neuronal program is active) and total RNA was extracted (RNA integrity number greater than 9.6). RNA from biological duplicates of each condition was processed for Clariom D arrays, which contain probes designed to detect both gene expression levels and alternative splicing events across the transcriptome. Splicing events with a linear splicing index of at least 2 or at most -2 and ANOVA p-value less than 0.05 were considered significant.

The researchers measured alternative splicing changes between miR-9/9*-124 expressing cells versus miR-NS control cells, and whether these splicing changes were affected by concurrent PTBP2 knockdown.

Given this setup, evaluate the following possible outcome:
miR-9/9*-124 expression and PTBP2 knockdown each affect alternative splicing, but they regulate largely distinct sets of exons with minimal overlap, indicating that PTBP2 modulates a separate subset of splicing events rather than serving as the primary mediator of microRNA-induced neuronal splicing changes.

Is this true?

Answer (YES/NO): NO